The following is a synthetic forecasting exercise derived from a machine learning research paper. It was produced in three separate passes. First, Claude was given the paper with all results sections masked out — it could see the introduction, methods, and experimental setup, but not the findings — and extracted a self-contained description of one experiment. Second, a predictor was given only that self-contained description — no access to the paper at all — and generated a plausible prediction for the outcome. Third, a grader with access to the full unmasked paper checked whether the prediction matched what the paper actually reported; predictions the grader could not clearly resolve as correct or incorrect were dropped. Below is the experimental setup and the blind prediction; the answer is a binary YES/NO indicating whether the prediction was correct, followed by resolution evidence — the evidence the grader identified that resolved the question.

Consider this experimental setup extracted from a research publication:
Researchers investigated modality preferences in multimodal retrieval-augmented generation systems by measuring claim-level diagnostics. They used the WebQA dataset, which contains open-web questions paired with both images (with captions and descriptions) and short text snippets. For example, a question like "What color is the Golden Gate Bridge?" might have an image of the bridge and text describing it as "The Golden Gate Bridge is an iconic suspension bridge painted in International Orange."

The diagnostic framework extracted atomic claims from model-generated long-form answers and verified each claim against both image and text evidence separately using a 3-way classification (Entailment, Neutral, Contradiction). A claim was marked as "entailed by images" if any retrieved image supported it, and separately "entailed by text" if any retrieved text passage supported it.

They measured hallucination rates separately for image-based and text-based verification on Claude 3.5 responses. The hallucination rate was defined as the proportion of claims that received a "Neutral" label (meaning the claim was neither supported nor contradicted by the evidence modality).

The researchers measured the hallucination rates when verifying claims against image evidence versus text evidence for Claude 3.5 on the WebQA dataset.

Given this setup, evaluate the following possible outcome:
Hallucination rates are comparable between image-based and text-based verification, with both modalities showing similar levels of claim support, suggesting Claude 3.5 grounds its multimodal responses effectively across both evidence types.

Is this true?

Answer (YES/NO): NO